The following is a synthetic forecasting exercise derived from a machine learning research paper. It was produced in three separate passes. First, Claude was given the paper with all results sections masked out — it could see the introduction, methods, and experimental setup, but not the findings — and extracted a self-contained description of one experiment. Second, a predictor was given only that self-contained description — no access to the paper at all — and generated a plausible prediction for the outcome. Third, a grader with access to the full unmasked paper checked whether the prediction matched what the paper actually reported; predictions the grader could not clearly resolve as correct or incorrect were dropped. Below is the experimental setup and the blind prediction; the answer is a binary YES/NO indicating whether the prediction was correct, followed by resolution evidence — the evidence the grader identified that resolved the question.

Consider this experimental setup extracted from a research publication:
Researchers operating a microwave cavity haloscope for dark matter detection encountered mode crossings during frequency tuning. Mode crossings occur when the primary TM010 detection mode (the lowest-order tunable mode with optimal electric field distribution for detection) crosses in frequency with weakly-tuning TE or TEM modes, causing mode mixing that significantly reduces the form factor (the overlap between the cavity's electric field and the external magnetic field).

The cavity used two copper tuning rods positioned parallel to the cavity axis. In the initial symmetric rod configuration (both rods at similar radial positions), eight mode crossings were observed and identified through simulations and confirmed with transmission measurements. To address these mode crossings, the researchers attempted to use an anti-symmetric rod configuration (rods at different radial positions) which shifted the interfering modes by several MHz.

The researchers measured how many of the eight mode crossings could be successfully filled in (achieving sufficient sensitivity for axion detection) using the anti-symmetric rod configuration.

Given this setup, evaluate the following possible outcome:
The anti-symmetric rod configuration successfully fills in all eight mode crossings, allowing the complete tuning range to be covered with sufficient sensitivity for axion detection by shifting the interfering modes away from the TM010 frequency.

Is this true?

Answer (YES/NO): NO